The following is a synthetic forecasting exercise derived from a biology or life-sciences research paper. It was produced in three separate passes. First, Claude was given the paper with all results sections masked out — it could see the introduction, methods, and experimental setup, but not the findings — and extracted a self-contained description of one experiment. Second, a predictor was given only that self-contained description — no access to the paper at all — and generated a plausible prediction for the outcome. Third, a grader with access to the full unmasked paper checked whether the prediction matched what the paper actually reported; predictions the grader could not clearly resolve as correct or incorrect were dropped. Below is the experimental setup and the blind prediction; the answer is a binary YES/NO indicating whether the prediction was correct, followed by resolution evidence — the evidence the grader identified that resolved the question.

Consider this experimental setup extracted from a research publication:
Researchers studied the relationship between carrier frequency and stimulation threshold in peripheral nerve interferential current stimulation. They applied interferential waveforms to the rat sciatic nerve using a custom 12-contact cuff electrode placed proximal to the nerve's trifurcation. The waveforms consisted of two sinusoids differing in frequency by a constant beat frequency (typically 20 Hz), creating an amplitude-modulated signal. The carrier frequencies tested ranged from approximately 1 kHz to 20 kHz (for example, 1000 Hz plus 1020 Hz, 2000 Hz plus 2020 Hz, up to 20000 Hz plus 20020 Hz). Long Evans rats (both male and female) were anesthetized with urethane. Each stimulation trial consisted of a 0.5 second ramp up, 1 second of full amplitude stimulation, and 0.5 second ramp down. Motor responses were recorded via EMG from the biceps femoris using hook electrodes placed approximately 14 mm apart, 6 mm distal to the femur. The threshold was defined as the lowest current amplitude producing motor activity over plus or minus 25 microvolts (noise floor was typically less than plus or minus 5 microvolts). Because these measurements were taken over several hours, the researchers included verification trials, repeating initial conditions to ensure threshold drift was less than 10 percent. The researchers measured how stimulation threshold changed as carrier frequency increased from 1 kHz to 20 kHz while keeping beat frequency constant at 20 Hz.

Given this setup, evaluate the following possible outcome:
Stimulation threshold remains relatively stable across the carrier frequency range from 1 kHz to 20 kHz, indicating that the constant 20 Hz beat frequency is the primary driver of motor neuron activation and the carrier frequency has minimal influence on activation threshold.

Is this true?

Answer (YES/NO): NO